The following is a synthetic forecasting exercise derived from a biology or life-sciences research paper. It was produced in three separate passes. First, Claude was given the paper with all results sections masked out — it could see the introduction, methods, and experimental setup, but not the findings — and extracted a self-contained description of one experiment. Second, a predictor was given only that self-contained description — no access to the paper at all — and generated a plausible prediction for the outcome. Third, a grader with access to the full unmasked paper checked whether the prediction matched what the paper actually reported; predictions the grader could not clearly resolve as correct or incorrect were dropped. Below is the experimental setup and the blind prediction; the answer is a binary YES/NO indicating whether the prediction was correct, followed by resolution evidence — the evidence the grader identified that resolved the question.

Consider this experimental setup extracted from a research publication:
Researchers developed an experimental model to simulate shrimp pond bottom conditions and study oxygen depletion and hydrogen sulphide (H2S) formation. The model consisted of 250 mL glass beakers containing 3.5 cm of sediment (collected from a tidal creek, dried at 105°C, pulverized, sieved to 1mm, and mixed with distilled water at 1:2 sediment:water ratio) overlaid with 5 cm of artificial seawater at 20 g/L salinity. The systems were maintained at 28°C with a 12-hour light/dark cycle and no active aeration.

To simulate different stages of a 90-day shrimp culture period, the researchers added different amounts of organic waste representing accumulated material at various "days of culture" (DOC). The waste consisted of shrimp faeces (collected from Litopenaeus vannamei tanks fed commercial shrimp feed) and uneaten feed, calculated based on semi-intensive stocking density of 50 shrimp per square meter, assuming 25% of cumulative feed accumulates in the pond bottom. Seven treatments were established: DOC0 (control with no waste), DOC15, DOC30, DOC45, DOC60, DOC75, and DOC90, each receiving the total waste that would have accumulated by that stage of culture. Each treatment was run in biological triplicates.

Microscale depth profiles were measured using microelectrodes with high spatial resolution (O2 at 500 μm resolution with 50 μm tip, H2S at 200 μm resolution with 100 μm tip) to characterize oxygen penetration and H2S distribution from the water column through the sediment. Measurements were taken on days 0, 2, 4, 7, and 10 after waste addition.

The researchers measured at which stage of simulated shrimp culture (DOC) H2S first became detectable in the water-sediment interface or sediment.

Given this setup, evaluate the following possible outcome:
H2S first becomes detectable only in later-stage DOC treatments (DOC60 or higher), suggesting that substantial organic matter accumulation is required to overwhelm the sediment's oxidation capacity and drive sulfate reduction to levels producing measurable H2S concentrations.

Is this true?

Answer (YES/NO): NO